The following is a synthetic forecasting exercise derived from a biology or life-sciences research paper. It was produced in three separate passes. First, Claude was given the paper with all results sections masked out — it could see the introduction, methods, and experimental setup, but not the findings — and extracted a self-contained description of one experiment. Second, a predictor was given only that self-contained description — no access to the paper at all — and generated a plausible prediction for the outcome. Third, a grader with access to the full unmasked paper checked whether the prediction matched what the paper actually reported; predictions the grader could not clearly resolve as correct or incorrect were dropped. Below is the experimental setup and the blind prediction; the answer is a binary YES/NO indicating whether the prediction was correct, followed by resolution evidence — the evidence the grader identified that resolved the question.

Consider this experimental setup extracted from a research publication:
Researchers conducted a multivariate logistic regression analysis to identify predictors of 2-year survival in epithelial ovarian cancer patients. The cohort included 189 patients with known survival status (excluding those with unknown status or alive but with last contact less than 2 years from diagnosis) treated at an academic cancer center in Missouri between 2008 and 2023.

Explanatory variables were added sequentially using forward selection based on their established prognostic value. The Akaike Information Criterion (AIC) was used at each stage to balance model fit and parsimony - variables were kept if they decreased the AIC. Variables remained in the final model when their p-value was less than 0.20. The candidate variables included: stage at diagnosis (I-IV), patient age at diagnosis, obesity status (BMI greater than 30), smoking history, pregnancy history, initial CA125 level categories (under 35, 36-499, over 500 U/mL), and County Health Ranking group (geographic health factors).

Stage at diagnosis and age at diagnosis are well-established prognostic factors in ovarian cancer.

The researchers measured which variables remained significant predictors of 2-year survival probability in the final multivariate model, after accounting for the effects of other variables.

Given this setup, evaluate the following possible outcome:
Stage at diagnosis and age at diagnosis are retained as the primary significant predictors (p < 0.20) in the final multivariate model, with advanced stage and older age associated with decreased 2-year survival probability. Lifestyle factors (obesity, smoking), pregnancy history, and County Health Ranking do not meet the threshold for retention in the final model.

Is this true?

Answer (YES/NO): NO